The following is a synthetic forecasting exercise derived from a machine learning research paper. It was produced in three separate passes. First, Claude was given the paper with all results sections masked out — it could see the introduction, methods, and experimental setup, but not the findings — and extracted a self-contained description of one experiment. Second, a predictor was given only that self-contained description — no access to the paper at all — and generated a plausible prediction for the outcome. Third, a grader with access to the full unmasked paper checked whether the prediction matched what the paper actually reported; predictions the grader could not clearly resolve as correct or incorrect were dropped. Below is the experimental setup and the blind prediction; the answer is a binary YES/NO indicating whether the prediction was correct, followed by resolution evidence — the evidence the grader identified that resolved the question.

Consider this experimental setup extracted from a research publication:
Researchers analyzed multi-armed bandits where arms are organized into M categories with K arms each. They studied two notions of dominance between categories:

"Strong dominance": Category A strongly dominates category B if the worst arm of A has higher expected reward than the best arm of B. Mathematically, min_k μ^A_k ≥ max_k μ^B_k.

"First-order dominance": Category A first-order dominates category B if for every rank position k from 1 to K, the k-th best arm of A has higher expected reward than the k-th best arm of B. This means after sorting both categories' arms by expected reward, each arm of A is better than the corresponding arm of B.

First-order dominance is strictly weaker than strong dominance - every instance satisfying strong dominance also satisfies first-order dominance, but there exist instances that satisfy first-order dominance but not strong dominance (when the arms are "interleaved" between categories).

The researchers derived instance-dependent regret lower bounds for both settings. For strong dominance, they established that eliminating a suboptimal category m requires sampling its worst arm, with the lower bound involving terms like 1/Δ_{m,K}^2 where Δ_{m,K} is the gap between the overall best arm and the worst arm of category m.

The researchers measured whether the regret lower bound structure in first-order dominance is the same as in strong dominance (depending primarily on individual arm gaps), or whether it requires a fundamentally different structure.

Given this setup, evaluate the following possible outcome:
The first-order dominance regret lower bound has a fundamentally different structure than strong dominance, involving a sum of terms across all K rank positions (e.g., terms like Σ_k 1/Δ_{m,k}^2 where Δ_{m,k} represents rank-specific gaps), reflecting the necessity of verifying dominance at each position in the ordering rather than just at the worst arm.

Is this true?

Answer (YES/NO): NO